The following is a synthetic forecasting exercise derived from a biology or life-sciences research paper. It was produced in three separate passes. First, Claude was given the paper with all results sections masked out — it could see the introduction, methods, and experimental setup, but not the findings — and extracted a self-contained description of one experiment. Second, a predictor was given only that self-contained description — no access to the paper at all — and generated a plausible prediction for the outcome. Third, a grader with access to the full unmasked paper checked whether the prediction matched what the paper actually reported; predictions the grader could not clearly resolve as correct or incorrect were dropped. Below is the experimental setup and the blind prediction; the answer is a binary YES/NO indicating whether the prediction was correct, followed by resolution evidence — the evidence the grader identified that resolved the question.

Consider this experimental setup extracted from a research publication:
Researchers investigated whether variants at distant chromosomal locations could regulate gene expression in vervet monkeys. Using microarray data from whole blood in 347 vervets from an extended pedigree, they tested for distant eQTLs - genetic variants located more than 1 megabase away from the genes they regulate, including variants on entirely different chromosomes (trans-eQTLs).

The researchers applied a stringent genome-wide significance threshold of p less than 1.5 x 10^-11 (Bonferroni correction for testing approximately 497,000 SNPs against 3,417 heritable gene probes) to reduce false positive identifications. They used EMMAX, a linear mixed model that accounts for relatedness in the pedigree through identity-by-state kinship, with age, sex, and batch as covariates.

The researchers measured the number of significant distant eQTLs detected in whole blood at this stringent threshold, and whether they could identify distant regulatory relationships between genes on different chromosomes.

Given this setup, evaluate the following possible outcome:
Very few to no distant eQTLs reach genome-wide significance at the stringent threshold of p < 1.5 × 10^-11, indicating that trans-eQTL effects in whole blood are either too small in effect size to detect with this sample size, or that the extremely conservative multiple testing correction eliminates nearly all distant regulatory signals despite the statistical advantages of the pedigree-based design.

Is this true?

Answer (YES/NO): NO